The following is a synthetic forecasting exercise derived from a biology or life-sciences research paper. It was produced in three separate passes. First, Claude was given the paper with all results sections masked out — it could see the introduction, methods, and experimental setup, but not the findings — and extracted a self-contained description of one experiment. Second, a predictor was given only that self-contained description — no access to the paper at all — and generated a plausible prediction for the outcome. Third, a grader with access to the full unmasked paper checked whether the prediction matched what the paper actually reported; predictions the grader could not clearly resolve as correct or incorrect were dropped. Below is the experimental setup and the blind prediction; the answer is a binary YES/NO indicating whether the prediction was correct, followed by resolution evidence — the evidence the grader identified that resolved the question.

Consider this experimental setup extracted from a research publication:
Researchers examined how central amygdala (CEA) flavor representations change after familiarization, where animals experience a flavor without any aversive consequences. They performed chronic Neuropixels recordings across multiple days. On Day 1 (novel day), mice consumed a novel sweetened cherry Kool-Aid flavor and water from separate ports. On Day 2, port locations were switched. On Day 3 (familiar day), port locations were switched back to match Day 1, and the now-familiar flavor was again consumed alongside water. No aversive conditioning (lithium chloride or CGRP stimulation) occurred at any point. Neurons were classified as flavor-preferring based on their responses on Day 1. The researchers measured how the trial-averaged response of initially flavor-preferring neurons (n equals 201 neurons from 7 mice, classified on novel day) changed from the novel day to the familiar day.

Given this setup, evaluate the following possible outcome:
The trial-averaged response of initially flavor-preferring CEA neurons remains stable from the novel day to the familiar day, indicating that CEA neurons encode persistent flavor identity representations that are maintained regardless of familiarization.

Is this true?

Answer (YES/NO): NO